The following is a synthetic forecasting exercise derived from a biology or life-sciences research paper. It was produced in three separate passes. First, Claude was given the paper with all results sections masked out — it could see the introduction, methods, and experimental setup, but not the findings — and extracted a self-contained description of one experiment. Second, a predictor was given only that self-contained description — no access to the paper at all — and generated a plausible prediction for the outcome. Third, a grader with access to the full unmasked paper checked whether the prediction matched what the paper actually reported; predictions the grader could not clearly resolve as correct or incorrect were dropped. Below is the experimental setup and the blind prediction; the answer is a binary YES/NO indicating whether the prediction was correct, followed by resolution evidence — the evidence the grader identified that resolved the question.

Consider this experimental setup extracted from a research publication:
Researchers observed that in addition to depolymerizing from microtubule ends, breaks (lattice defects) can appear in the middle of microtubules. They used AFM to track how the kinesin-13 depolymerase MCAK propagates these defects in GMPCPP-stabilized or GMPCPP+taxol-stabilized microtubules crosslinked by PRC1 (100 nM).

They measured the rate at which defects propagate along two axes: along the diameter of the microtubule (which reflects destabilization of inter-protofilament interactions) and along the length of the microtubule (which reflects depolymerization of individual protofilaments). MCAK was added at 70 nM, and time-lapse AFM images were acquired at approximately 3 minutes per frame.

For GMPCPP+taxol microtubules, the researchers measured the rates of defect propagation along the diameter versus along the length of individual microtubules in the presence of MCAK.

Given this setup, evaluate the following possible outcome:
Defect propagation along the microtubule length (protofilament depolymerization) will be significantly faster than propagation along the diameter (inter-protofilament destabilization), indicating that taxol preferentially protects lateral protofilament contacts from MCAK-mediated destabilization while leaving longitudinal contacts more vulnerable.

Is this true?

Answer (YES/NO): NO